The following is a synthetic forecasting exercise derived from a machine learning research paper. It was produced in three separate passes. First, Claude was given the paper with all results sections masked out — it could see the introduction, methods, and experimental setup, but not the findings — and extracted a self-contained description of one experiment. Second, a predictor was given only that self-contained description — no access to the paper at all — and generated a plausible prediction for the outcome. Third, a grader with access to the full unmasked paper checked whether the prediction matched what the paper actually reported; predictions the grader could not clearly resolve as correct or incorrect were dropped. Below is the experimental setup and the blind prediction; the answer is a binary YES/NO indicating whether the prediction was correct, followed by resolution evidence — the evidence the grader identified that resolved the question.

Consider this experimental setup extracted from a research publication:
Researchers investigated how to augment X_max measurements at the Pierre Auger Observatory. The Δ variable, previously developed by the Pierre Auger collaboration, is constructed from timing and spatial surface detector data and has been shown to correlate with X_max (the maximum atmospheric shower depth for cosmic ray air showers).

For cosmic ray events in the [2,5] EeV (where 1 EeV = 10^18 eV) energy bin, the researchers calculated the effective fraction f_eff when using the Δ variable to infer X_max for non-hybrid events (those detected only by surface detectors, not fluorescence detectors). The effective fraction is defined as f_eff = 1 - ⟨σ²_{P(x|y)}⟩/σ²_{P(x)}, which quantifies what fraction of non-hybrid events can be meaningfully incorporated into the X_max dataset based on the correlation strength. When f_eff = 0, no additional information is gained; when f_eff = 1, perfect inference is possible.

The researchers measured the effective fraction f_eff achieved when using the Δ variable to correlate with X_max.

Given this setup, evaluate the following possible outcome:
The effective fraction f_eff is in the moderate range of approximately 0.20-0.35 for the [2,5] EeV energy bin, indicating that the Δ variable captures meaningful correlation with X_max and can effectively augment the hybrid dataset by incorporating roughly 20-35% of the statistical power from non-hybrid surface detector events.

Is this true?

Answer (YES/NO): NO